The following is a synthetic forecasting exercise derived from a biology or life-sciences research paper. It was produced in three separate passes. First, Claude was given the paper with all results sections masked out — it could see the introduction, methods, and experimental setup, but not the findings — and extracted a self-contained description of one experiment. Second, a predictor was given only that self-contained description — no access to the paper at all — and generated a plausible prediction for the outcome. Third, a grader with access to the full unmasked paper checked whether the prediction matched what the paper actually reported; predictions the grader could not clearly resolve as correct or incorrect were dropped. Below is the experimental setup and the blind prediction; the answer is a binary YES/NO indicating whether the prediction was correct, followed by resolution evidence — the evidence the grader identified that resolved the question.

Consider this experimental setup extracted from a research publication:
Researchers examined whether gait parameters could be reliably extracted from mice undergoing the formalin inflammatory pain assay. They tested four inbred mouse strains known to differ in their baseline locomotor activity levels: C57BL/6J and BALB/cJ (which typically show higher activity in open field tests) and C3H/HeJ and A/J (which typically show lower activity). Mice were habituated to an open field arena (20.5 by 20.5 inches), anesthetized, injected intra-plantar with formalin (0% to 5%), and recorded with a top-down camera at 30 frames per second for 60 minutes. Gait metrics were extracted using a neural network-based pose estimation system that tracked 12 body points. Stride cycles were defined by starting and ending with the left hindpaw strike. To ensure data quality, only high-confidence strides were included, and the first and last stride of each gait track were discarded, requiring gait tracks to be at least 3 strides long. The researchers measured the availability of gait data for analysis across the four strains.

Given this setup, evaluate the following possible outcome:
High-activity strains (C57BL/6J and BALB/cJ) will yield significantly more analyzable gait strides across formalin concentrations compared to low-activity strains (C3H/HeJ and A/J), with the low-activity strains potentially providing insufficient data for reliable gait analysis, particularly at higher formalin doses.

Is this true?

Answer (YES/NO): NO